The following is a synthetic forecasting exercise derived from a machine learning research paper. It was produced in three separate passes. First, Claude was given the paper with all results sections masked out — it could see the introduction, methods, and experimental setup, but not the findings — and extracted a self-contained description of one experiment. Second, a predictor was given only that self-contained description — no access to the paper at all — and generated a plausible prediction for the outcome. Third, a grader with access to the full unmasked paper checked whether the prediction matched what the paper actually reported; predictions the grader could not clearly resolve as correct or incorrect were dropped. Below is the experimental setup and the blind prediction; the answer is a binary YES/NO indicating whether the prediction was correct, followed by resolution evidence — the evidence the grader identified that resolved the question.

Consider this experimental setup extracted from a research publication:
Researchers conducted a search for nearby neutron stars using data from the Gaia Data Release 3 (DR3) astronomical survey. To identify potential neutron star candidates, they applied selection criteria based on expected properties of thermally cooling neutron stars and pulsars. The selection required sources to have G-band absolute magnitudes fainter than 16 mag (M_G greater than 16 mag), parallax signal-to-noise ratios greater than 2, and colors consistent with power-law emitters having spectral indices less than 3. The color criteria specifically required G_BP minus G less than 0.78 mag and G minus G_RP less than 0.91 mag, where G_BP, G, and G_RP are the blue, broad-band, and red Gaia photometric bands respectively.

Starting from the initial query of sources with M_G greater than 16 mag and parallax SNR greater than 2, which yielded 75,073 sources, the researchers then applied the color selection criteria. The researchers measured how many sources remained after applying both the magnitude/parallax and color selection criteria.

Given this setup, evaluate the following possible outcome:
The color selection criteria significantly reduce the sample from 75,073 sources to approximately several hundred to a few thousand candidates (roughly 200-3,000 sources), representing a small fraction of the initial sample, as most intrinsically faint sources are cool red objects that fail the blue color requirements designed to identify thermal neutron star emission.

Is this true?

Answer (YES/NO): YES